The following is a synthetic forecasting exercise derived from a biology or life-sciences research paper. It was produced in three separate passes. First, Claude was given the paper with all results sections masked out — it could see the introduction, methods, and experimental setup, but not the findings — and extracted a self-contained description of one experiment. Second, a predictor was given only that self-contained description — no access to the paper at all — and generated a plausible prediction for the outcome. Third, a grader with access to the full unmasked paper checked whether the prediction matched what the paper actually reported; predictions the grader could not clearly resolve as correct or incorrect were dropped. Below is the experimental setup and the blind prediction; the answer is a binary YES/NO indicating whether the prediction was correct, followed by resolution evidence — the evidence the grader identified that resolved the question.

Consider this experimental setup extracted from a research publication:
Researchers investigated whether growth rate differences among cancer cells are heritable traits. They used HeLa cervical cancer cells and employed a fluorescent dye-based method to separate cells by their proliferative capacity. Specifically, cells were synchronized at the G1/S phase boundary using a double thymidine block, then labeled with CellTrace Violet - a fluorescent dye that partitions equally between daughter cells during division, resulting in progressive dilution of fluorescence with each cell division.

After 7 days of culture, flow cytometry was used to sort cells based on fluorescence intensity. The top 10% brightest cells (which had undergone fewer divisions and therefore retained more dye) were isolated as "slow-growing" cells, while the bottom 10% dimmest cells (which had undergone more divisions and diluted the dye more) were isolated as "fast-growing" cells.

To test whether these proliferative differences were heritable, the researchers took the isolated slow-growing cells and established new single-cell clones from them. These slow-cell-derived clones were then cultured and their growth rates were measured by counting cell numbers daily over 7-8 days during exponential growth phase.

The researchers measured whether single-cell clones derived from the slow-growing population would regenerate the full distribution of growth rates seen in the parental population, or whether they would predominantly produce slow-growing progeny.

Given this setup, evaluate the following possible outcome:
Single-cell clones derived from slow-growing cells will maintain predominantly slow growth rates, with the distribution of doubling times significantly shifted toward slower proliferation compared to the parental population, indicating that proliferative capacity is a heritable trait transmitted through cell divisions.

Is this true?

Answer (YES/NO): YES